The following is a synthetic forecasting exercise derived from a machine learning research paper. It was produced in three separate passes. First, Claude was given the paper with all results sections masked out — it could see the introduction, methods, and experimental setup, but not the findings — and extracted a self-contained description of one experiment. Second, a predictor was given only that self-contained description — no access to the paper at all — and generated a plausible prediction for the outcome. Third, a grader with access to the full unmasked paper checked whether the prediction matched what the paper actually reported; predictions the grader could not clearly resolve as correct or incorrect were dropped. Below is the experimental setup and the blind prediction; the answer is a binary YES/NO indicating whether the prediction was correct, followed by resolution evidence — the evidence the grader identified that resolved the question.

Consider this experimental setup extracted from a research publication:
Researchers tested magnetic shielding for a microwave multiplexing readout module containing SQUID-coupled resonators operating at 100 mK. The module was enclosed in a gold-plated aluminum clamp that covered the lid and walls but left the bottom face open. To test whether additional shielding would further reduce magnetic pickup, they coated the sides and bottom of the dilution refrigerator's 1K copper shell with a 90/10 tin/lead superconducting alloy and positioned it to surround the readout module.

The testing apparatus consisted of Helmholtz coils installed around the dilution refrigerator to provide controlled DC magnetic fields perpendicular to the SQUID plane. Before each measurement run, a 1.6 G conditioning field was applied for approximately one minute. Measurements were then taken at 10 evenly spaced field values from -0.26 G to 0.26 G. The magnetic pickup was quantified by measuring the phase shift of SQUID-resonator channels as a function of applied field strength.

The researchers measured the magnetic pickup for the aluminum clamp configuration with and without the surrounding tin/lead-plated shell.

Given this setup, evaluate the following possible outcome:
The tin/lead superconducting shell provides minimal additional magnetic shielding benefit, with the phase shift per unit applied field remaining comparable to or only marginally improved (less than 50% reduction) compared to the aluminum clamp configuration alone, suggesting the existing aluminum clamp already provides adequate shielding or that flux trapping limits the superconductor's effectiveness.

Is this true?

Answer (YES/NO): NO